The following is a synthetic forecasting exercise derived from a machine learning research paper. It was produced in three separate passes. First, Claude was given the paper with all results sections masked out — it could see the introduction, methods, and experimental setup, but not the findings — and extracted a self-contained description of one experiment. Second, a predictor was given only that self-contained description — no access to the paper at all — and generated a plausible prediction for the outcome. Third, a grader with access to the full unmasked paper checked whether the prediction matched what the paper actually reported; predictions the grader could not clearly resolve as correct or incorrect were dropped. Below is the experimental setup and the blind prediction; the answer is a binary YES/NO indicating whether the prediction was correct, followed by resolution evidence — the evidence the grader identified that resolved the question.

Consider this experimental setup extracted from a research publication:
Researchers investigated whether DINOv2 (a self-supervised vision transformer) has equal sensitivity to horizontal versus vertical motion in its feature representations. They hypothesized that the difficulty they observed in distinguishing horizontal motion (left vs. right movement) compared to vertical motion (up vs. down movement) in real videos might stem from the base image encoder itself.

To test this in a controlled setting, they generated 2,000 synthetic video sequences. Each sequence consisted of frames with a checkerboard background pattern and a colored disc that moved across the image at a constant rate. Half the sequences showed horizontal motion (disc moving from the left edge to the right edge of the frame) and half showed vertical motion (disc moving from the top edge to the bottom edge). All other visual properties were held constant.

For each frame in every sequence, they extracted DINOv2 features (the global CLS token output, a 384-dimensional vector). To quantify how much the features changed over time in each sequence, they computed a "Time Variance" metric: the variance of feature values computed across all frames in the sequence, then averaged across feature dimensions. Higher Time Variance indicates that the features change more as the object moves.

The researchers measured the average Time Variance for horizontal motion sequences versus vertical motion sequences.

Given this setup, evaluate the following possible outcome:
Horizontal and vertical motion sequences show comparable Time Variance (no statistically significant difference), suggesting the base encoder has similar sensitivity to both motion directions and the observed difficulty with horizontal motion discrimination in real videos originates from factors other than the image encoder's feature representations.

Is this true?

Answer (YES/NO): NO